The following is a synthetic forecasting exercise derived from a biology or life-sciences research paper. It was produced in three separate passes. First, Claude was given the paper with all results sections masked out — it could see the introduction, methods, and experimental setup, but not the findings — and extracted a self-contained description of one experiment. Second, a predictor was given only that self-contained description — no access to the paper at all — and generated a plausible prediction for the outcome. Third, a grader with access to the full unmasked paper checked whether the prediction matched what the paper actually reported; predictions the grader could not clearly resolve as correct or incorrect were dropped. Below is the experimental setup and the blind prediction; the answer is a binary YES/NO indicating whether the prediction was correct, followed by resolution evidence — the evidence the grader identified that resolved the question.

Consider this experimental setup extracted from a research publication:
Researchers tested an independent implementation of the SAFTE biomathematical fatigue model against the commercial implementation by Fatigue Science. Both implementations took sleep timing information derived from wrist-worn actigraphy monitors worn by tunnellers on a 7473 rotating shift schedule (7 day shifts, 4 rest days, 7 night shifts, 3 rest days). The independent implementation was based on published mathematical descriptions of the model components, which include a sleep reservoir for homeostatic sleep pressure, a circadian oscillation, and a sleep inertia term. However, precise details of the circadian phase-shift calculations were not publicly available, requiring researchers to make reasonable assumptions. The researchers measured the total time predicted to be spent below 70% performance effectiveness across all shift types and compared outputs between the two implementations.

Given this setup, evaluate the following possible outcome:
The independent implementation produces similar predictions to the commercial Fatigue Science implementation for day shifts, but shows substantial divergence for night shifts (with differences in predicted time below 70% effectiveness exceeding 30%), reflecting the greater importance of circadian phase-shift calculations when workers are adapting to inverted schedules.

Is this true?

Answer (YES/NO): NO